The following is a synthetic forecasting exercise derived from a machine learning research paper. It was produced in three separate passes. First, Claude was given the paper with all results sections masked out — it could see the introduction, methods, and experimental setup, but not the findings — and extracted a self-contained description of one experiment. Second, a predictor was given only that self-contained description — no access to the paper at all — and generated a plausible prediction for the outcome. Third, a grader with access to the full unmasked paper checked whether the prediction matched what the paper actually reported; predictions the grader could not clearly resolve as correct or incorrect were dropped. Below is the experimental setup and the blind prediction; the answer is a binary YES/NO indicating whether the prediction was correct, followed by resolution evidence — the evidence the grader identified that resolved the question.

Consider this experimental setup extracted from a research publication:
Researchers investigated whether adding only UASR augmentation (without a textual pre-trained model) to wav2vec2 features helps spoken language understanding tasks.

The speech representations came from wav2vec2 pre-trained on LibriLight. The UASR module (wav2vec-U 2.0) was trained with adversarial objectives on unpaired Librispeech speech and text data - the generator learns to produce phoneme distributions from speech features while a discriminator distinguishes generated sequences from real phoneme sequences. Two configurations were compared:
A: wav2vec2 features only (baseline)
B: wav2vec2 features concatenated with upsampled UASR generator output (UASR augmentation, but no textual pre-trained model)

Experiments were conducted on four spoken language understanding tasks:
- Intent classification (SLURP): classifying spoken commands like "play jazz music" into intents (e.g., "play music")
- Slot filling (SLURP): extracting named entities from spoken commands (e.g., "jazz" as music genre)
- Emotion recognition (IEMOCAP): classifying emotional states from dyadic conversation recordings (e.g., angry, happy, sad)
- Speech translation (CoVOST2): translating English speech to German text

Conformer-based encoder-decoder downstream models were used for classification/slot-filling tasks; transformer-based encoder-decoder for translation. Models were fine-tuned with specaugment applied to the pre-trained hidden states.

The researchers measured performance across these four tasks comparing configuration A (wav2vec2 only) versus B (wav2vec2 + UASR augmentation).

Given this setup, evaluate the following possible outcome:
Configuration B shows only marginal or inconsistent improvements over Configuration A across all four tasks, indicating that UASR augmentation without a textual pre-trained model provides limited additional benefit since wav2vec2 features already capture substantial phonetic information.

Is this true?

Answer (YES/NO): NO